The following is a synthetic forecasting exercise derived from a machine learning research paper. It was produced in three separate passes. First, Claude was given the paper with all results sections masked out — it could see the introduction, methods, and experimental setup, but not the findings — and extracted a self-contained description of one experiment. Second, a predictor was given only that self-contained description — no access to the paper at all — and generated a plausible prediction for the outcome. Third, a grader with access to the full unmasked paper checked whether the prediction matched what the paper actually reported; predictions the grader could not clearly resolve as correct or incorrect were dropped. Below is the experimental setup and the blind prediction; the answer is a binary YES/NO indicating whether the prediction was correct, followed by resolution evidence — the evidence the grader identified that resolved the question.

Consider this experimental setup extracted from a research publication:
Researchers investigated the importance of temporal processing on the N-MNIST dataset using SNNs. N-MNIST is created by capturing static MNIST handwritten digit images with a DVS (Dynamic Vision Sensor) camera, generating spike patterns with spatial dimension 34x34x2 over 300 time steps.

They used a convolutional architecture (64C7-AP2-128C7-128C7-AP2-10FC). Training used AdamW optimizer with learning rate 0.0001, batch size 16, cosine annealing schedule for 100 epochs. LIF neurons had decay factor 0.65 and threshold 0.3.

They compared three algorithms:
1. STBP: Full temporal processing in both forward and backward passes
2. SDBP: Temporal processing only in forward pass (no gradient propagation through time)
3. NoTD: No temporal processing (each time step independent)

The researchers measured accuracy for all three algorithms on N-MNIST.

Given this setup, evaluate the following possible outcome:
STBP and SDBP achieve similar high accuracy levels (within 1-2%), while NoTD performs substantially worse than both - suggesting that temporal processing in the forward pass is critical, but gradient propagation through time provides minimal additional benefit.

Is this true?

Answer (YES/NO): NO